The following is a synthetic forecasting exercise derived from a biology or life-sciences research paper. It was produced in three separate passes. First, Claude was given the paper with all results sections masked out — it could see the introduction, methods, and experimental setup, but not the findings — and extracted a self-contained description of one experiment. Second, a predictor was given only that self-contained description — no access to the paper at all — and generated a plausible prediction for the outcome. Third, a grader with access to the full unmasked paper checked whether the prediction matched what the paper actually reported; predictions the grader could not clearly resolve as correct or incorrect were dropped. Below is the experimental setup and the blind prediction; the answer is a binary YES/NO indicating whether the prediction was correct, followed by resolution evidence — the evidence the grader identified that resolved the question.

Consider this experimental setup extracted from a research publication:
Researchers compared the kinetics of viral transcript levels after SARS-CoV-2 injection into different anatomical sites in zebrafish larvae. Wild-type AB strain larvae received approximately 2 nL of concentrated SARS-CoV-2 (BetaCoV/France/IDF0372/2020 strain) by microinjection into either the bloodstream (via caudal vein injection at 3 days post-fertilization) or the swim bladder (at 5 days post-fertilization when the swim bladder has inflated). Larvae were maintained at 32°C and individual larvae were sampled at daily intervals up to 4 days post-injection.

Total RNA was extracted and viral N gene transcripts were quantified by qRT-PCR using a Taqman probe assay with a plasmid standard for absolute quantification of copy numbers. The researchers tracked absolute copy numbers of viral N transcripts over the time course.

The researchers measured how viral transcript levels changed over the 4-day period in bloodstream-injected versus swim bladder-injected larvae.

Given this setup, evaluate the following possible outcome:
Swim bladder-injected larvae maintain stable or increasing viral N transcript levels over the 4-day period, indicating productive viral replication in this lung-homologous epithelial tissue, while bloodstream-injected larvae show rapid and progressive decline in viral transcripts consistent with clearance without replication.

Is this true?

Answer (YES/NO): NO